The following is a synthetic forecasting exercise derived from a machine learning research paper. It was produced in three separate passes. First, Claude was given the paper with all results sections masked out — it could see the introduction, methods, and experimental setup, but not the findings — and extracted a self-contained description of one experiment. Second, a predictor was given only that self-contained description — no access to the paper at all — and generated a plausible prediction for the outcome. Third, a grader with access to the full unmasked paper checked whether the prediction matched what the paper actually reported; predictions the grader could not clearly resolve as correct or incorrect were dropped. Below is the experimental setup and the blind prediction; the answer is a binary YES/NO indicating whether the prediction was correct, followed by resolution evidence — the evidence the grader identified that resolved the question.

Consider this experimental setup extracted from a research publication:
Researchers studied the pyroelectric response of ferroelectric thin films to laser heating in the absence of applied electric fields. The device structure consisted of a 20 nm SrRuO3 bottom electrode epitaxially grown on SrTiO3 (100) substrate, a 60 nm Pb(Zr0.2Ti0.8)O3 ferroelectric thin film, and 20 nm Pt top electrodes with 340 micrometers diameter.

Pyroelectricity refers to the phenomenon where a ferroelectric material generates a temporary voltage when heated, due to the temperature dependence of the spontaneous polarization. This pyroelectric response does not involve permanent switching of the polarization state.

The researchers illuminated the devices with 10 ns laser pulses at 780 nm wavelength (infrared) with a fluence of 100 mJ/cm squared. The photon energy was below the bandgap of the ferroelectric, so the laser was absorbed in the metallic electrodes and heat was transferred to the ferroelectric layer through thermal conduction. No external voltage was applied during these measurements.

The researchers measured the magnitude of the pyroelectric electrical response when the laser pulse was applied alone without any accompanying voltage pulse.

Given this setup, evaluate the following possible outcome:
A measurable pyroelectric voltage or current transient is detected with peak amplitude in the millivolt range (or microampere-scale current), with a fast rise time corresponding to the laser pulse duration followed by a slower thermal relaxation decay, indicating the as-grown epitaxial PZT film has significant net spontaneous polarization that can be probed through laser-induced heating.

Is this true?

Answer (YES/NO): NO